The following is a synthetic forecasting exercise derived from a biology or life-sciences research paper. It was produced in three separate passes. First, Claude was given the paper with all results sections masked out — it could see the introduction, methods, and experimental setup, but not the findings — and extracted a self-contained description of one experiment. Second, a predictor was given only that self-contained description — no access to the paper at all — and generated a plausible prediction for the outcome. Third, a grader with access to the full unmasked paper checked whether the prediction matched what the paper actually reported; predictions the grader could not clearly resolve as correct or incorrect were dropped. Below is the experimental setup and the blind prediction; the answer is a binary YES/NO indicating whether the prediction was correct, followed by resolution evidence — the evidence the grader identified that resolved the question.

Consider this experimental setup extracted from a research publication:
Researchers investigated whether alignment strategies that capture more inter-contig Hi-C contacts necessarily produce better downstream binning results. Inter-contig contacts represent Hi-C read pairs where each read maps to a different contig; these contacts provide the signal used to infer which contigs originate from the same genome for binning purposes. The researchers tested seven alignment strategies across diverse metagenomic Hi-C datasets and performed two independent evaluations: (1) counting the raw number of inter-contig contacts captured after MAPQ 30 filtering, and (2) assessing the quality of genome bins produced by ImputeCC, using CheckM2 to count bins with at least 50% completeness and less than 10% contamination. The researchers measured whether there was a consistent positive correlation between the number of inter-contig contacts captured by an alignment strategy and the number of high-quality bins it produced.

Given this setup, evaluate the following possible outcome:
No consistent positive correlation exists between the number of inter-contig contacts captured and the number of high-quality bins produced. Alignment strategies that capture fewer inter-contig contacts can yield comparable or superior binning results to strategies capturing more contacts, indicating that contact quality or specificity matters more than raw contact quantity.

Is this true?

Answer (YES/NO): NO